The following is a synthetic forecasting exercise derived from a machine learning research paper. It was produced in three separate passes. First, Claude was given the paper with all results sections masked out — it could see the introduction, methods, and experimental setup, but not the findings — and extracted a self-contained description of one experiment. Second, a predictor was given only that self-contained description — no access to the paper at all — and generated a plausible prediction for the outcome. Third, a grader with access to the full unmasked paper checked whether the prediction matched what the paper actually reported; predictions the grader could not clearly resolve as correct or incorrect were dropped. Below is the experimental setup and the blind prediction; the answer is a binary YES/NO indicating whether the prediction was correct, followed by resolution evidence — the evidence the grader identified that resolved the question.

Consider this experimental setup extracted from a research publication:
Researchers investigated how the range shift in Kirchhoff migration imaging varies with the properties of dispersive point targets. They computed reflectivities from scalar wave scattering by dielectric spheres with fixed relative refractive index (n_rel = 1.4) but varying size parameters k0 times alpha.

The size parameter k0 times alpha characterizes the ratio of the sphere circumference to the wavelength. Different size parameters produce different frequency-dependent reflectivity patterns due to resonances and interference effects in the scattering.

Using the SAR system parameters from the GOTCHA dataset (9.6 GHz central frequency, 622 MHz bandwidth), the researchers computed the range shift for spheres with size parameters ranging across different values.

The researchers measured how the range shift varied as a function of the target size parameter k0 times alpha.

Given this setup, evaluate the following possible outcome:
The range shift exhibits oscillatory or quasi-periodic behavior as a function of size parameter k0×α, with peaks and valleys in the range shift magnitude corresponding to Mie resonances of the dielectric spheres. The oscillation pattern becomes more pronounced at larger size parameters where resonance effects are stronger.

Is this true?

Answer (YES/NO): YES